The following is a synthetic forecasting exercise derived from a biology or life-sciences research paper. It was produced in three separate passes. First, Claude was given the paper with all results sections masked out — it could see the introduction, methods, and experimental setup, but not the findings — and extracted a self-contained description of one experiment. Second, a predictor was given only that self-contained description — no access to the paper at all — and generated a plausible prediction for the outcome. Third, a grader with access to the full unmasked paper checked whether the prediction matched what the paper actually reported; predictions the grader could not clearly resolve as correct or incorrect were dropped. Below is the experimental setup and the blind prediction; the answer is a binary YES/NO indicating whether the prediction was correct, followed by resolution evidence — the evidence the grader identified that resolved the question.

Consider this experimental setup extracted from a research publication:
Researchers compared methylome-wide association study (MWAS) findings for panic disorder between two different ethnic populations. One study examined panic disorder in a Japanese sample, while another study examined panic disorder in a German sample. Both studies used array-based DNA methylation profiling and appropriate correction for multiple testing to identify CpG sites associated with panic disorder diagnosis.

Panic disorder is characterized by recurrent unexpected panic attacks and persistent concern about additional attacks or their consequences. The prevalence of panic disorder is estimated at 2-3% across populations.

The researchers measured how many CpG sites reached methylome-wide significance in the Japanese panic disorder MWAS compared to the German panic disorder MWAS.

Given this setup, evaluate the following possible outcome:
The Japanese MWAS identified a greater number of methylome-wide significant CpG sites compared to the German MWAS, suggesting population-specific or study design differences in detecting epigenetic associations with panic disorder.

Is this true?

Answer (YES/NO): YES